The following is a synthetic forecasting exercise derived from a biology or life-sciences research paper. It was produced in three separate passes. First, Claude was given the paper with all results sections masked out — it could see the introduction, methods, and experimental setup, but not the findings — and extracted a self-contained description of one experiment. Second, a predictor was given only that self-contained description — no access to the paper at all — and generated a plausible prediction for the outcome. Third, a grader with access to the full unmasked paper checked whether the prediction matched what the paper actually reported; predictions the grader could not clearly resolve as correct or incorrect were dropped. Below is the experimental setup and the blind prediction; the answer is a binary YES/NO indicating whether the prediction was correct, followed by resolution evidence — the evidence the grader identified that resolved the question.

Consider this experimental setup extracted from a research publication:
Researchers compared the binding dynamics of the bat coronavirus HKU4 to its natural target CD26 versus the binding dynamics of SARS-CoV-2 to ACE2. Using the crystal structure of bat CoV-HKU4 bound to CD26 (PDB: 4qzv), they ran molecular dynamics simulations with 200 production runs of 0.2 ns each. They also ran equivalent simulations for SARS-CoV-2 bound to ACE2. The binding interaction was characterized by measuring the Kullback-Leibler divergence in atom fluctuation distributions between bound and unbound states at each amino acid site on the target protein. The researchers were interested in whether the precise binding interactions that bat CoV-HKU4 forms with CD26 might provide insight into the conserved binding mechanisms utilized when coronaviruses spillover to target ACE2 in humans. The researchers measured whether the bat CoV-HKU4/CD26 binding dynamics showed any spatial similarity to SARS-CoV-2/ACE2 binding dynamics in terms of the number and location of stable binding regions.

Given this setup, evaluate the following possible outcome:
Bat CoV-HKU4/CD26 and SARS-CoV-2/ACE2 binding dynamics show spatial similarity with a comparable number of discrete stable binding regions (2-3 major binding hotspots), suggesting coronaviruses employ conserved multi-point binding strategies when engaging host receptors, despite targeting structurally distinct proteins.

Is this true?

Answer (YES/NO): YES